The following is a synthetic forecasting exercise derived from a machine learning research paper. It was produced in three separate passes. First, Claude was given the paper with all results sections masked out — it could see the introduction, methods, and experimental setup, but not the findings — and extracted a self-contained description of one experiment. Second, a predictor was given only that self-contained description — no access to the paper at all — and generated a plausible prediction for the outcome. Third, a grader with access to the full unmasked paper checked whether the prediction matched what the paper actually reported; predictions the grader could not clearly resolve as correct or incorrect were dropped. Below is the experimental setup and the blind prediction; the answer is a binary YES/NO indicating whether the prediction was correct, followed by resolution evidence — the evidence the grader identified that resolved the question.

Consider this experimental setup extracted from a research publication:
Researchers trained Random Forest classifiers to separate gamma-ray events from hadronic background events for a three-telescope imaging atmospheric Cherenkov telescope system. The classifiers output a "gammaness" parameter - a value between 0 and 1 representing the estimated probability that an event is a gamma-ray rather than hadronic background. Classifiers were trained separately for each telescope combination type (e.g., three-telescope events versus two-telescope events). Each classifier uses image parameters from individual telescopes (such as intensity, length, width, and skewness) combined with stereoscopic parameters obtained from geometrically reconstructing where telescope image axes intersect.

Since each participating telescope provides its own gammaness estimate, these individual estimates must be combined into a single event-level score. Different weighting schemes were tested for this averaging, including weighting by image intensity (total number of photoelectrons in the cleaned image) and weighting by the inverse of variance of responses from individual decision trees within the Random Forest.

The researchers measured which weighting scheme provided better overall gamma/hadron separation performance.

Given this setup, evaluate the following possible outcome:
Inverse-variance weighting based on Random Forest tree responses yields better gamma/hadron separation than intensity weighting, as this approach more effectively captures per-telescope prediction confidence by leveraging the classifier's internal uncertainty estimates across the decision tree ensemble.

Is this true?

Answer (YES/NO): NO